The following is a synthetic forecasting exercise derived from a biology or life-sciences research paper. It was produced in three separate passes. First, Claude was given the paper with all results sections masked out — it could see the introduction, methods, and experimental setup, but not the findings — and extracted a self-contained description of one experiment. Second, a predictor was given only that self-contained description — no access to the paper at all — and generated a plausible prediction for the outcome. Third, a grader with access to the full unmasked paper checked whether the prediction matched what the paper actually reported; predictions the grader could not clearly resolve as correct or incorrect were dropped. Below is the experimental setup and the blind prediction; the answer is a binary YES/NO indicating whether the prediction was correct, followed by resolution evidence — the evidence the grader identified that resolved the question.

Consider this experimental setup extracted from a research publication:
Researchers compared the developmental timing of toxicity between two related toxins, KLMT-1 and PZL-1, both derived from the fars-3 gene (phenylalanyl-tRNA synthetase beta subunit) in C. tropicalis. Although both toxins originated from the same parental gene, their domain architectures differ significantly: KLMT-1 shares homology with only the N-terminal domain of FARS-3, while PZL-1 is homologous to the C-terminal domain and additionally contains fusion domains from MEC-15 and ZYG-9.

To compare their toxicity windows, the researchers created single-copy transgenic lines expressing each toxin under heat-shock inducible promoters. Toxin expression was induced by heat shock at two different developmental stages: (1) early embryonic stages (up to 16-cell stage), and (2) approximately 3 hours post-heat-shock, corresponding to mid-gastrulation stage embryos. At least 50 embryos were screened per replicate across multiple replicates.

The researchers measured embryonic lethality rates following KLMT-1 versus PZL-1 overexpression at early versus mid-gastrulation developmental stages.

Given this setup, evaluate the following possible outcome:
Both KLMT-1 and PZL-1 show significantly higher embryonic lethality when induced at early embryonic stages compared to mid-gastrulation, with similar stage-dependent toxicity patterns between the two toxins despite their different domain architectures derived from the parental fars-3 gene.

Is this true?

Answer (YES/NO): NO